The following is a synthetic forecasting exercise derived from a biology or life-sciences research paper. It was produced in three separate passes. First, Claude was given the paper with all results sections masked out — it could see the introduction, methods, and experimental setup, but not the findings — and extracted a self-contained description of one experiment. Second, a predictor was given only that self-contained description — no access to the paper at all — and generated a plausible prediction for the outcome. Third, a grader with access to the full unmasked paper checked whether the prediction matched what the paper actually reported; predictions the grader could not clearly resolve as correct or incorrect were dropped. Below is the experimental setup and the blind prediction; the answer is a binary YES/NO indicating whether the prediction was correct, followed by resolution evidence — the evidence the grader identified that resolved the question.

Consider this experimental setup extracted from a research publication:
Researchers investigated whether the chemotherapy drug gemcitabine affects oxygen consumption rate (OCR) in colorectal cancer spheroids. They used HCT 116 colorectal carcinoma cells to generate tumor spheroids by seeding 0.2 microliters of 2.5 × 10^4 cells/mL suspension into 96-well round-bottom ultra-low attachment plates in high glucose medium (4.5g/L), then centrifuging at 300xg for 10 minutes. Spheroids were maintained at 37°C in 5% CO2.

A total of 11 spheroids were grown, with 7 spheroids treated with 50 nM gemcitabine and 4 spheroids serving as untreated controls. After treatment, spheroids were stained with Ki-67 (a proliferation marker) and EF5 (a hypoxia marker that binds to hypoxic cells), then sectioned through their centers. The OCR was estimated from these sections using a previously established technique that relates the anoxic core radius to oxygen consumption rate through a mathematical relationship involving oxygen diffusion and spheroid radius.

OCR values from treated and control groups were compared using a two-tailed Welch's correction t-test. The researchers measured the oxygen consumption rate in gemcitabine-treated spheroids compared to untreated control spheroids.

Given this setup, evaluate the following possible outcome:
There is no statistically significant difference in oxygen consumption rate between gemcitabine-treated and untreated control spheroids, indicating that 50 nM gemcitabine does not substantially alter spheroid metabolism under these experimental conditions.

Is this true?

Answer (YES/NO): NO